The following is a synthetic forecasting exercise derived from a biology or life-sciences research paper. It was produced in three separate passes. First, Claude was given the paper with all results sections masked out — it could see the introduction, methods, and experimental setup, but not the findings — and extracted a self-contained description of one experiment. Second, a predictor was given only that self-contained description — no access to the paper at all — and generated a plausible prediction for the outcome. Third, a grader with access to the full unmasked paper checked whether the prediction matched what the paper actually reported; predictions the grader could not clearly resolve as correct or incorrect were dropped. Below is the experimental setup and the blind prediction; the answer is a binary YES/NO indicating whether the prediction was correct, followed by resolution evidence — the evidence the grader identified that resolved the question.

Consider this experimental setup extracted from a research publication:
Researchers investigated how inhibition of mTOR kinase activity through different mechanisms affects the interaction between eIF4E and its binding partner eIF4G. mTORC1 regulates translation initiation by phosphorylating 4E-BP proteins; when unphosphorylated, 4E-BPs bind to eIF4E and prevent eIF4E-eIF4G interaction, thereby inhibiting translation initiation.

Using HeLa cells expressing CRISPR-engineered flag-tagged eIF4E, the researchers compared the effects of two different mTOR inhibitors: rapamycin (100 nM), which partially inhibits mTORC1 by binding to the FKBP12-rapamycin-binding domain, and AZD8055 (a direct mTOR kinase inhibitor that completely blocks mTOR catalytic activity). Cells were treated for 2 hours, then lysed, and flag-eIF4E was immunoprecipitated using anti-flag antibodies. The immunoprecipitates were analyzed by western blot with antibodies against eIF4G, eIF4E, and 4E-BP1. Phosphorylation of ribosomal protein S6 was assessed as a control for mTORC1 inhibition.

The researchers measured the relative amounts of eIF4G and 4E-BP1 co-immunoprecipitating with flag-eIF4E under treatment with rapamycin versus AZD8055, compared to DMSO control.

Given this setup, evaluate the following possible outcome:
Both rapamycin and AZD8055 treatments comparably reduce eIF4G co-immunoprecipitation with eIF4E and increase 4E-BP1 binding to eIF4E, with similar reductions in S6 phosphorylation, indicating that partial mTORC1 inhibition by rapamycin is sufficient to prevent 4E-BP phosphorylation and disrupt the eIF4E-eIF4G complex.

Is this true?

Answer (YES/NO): NO